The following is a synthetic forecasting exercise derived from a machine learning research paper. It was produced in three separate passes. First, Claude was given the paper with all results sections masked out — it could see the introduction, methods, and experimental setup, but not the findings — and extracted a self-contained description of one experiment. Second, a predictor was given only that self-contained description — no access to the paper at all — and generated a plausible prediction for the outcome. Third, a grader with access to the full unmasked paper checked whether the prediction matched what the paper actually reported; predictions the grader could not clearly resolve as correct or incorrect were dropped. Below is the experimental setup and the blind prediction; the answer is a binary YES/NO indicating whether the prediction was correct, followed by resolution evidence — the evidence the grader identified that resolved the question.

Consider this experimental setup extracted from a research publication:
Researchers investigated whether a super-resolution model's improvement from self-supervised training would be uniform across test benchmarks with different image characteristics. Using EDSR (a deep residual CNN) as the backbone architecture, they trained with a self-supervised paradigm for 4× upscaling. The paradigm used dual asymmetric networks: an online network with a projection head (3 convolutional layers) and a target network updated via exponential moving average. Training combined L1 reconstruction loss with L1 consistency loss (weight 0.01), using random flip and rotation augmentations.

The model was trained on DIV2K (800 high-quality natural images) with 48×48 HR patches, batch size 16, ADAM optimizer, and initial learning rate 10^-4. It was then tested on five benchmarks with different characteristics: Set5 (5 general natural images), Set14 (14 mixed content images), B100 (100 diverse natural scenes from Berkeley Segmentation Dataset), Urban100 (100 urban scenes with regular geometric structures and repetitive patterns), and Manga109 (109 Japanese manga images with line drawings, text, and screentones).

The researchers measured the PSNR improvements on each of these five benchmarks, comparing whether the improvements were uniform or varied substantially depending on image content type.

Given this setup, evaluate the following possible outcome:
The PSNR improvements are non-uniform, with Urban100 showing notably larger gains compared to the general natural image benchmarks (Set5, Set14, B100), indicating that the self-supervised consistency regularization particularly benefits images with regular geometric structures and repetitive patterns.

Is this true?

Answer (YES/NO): NO